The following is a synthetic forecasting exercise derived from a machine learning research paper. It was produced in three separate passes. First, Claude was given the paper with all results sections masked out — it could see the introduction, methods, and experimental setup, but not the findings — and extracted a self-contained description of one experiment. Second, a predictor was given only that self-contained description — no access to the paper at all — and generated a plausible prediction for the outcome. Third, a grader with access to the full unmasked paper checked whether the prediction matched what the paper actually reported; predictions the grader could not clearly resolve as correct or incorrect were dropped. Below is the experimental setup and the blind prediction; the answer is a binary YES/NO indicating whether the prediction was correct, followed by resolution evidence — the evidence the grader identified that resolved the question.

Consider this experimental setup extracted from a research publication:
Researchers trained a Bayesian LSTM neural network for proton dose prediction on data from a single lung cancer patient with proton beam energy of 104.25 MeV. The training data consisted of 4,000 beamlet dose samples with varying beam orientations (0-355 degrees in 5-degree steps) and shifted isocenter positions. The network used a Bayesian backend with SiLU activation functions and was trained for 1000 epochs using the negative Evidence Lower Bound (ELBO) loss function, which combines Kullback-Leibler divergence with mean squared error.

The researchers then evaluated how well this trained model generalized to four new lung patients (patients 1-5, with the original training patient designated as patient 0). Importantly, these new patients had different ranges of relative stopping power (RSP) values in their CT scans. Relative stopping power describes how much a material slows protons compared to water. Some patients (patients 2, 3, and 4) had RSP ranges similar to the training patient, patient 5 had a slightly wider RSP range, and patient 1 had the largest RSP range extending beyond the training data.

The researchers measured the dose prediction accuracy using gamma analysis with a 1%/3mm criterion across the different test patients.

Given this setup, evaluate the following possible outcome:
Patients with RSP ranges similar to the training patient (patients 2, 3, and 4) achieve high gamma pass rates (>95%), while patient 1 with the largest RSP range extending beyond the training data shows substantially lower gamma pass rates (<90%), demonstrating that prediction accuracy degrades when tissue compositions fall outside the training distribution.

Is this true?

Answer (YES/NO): NO